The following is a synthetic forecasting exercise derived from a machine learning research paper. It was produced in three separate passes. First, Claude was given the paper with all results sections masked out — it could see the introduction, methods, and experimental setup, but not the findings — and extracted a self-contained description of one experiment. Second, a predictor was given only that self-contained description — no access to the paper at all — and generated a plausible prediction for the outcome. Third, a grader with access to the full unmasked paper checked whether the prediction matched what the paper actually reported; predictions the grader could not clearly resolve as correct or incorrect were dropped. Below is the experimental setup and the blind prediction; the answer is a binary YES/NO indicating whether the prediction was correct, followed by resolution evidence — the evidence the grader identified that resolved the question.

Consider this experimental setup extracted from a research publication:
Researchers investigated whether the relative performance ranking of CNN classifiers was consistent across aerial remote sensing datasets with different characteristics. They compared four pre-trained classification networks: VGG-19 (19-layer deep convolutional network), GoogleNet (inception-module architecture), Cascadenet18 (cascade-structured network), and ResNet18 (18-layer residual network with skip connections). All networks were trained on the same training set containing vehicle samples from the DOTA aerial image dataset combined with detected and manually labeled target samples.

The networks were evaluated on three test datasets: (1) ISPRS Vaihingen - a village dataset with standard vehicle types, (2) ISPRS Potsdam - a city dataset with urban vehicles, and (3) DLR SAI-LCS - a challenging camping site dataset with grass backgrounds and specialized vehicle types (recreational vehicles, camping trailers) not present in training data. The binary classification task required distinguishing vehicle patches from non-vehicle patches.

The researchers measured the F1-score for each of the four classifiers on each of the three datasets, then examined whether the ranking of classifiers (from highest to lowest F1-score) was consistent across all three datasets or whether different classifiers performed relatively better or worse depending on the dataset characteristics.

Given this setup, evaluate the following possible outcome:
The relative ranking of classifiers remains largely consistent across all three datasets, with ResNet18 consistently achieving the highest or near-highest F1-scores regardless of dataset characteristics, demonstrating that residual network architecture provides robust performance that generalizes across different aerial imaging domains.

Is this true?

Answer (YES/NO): YES